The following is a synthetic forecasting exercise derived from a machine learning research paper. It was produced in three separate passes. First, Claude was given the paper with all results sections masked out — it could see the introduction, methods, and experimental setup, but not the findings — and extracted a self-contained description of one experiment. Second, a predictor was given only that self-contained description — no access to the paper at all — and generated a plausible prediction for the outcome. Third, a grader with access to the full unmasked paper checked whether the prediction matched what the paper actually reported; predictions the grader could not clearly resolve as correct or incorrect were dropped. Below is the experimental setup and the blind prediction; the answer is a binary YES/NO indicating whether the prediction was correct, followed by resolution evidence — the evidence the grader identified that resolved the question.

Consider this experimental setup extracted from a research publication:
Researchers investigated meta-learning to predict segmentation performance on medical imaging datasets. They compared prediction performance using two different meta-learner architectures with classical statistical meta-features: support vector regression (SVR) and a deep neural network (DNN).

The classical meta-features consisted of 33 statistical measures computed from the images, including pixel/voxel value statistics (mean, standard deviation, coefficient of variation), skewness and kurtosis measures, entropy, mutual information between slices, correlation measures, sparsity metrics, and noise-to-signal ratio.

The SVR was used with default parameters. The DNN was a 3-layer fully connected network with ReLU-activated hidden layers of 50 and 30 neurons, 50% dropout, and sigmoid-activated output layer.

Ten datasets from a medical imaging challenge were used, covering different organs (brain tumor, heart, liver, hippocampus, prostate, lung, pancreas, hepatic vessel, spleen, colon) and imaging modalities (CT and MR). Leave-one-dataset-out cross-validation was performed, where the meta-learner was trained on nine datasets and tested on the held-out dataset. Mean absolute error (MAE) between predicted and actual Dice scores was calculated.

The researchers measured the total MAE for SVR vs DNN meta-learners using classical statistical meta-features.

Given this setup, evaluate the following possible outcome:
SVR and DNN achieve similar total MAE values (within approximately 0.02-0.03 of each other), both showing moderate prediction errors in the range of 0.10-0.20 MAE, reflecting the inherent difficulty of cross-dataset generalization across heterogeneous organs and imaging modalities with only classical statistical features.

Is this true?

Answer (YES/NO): NO